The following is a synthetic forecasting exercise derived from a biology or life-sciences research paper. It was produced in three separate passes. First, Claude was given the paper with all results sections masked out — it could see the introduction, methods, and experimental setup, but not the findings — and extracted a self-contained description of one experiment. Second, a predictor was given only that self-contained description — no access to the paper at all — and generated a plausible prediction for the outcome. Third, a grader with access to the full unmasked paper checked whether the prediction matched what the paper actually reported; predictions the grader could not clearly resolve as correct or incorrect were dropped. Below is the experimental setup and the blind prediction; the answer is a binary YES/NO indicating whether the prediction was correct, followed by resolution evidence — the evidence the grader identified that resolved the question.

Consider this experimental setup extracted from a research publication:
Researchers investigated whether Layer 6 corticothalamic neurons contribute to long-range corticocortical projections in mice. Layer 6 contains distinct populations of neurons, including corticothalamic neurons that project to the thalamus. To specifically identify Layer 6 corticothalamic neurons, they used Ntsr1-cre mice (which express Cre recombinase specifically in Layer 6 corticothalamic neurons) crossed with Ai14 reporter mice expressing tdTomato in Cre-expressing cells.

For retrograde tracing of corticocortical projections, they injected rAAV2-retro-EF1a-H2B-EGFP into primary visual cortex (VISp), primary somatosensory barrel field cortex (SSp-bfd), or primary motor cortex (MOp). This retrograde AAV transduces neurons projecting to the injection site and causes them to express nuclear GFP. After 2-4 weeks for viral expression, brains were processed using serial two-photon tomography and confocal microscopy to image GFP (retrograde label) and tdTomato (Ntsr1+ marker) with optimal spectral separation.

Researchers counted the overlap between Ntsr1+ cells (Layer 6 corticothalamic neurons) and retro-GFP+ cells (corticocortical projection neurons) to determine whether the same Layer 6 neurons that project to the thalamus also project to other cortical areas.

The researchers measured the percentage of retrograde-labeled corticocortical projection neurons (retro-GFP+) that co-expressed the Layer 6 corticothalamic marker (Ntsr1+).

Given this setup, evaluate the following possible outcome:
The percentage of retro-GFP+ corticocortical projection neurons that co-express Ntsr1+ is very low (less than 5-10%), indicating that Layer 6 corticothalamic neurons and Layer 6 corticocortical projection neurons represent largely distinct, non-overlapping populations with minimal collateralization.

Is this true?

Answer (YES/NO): YES